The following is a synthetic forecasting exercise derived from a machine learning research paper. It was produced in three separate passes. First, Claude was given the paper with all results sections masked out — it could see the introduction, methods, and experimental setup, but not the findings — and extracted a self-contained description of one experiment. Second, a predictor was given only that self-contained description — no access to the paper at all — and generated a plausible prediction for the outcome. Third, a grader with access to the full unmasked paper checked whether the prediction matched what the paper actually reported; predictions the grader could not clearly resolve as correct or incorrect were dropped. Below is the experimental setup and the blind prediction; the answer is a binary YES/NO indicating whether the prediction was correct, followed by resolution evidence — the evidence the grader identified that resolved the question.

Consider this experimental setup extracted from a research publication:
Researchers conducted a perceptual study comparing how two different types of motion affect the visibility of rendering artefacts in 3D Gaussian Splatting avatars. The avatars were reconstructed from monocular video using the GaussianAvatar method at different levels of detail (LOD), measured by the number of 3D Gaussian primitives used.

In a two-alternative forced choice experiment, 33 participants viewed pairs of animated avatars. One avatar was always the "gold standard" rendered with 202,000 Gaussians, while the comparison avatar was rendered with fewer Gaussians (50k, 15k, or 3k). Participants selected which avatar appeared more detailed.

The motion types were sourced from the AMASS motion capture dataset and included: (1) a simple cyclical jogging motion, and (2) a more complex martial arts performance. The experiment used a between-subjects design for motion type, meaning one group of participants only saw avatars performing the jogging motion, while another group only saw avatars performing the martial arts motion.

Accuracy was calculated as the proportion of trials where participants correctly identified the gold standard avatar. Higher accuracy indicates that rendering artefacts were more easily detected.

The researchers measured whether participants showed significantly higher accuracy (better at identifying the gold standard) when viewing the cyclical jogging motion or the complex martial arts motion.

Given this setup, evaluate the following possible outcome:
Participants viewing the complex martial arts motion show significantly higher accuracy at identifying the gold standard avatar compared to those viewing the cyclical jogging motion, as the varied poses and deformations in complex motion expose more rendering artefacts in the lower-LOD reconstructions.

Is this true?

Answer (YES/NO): YES